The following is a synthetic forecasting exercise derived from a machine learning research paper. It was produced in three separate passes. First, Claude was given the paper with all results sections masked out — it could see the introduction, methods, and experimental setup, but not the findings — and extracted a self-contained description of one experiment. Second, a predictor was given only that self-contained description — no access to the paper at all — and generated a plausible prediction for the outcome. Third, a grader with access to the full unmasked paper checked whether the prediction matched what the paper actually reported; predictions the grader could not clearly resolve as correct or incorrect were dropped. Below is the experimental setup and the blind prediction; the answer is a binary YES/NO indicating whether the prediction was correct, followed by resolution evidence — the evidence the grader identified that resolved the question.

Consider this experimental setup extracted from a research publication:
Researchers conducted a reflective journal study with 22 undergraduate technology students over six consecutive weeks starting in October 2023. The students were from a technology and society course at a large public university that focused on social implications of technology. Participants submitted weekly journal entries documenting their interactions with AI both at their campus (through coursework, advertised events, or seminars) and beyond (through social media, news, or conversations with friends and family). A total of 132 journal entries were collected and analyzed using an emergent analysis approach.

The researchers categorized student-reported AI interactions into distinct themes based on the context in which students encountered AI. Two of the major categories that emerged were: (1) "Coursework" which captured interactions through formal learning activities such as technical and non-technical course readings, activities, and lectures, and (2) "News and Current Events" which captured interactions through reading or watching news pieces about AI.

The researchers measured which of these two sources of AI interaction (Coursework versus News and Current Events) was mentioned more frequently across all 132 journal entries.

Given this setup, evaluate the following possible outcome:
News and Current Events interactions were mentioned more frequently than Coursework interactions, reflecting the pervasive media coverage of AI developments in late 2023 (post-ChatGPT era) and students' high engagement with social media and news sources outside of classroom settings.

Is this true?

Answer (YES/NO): NO